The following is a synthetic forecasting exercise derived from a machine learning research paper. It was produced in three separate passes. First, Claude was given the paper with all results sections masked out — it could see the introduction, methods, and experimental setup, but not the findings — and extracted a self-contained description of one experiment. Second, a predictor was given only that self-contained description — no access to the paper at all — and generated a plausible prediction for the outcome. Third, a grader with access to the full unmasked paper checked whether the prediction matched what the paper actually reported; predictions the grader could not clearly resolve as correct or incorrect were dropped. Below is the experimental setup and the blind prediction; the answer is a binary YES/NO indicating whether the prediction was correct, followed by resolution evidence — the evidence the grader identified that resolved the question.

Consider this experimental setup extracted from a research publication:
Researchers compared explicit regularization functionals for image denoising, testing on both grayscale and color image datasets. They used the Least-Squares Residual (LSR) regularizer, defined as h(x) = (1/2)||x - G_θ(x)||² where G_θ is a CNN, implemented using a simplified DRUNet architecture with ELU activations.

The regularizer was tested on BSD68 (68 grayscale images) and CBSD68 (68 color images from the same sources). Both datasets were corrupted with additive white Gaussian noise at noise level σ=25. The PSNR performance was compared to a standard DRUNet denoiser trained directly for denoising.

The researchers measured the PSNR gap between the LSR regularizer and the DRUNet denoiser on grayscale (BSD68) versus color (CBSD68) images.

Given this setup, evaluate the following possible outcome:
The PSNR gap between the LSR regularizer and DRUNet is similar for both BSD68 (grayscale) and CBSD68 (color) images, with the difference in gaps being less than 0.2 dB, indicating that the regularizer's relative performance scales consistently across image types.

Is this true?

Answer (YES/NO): YES